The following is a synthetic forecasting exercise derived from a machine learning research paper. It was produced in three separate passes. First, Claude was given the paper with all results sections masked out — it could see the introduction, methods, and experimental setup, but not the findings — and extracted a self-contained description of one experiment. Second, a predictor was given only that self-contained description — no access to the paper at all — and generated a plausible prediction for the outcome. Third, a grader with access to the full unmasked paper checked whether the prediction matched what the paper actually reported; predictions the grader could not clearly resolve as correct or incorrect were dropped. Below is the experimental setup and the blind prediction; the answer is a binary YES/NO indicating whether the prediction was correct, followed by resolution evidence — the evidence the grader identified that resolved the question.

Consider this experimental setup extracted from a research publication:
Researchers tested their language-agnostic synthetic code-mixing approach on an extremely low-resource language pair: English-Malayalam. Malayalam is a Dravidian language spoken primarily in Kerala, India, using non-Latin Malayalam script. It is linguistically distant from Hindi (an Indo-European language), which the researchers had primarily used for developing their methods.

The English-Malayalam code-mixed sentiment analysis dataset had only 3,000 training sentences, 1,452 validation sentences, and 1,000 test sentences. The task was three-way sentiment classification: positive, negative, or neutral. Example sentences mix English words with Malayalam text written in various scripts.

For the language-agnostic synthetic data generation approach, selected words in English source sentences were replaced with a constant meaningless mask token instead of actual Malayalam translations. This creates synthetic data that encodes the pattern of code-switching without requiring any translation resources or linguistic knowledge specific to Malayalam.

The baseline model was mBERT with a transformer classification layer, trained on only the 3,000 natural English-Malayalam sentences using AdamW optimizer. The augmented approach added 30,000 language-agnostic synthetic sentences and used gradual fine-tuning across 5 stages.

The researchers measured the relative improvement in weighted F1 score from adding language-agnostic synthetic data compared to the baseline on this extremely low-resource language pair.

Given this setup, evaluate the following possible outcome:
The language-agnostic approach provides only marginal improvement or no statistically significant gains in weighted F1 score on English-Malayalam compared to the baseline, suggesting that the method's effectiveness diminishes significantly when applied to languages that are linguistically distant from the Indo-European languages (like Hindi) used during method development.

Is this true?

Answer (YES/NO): NO